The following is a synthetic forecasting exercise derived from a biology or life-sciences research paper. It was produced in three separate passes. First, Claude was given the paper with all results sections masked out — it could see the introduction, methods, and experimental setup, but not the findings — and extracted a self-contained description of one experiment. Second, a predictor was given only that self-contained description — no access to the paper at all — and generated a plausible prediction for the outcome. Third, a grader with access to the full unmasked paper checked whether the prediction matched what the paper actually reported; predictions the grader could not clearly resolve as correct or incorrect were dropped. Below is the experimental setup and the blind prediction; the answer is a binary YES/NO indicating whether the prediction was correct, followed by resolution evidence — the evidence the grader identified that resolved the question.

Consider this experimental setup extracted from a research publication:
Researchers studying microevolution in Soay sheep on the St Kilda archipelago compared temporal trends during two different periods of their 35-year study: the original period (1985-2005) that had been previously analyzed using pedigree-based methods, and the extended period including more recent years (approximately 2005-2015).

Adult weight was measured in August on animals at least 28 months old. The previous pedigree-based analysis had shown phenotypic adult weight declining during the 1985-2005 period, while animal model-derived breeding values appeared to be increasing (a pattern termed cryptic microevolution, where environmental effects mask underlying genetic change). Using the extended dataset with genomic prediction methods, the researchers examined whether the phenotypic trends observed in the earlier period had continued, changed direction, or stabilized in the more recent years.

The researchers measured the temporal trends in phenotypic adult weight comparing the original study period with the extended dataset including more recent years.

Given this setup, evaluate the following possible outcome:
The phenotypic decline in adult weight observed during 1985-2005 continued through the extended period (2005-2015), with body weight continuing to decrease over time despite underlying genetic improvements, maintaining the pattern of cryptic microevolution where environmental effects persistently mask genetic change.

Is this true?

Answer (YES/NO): NO